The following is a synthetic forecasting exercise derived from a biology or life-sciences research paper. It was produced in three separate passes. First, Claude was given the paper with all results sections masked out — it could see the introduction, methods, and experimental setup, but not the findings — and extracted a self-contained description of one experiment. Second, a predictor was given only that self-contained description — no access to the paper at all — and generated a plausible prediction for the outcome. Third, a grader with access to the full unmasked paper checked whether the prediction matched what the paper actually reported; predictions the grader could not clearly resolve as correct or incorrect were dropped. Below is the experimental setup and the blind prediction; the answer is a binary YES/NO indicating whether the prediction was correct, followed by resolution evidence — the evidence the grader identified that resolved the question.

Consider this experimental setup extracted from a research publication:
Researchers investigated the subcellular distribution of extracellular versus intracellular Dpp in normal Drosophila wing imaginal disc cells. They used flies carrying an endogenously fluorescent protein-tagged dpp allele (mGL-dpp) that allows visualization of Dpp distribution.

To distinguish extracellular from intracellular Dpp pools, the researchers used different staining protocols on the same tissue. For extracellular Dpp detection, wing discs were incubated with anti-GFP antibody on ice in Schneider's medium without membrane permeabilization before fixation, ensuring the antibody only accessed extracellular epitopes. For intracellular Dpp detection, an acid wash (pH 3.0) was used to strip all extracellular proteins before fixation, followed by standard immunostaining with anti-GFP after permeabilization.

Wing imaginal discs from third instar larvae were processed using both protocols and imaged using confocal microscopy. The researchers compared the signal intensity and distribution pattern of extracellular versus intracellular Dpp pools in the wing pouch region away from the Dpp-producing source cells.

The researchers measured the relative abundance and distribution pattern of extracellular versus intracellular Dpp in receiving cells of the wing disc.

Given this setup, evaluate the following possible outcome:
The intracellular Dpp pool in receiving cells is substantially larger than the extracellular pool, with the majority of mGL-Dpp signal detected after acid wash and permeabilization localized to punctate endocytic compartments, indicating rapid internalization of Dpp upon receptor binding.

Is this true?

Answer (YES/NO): YES